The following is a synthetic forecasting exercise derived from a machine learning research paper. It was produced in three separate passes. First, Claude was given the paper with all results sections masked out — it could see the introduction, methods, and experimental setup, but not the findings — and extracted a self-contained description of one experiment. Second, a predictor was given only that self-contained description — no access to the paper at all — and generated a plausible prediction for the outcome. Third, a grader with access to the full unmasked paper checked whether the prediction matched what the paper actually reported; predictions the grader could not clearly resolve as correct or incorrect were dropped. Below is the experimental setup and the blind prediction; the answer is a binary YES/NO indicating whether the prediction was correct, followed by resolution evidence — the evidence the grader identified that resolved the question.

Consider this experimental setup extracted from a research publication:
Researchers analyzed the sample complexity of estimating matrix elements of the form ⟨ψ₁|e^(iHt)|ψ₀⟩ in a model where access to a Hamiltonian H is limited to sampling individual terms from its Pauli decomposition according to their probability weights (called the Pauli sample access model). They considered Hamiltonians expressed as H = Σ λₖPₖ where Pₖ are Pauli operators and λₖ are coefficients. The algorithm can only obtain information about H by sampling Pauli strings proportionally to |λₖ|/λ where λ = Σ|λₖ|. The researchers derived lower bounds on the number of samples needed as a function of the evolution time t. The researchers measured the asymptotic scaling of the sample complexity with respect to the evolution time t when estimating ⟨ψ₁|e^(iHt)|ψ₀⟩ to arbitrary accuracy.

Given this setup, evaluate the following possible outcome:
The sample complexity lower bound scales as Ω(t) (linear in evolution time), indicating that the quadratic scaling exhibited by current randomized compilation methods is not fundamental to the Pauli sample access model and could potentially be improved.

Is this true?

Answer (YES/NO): NO